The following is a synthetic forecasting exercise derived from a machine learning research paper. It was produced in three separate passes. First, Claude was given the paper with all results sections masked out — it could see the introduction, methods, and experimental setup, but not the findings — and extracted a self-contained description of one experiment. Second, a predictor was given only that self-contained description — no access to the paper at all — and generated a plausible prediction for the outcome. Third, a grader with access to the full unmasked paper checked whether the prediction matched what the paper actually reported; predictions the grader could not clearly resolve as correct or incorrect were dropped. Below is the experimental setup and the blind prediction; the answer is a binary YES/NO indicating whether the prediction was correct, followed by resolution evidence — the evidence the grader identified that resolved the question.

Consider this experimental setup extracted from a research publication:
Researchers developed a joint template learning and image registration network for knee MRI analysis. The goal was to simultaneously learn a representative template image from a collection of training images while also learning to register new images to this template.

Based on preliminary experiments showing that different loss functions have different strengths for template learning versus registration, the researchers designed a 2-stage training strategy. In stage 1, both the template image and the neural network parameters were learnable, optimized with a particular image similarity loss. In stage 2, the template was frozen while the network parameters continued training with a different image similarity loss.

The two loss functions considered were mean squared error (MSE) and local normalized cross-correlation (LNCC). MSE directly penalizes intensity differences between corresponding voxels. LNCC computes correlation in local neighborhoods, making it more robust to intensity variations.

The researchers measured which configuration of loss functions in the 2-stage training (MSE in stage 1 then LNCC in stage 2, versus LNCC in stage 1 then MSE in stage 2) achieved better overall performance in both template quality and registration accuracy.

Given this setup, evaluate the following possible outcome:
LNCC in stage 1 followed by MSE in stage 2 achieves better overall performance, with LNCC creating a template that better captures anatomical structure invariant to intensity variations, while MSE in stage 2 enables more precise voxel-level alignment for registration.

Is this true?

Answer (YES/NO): NO